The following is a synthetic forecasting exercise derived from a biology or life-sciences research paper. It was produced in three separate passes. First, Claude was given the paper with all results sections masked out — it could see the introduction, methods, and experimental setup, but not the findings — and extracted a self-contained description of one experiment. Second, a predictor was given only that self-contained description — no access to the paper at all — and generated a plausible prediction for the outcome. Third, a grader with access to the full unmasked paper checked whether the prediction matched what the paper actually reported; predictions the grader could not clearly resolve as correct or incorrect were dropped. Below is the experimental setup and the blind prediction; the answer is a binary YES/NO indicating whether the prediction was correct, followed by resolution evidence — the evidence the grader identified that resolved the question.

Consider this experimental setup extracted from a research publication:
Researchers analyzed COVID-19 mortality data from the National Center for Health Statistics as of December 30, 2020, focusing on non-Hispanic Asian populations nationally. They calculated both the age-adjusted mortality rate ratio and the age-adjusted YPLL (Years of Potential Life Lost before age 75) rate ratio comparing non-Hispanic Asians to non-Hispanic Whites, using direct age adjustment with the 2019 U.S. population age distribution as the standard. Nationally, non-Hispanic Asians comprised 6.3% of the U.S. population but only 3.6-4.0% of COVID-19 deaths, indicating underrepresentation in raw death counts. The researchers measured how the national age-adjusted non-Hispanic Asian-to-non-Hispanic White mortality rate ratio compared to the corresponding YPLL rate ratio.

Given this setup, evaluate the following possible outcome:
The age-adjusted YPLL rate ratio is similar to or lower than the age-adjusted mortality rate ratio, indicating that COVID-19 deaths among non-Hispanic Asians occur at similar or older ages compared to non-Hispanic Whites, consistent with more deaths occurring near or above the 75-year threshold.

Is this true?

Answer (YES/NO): NO